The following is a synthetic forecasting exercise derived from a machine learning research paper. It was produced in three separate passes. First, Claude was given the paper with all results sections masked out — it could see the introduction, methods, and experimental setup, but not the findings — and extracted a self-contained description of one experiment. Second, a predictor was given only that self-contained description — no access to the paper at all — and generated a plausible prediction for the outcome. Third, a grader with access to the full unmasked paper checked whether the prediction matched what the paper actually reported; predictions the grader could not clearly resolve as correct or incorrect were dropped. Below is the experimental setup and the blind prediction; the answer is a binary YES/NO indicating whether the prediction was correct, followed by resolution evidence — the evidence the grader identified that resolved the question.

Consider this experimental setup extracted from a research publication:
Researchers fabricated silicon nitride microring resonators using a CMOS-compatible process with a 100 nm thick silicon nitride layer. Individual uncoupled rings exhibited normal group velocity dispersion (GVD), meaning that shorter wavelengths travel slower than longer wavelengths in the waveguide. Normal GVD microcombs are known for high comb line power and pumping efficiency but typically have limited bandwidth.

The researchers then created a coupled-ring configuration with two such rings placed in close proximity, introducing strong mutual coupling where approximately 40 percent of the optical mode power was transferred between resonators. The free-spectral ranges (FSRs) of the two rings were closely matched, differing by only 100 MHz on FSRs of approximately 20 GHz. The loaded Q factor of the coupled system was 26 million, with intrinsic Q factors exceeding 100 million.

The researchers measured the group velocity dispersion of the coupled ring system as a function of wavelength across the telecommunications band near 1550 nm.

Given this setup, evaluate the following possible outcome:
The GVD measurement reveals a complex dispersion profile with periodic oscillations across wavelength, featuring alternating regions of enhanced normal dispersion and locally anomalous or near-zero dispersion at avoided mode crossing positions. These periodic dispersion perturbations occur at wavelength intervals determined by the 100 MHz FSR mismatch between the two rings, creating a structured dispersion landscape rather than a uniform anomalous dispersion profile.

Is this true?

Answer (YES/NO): NO